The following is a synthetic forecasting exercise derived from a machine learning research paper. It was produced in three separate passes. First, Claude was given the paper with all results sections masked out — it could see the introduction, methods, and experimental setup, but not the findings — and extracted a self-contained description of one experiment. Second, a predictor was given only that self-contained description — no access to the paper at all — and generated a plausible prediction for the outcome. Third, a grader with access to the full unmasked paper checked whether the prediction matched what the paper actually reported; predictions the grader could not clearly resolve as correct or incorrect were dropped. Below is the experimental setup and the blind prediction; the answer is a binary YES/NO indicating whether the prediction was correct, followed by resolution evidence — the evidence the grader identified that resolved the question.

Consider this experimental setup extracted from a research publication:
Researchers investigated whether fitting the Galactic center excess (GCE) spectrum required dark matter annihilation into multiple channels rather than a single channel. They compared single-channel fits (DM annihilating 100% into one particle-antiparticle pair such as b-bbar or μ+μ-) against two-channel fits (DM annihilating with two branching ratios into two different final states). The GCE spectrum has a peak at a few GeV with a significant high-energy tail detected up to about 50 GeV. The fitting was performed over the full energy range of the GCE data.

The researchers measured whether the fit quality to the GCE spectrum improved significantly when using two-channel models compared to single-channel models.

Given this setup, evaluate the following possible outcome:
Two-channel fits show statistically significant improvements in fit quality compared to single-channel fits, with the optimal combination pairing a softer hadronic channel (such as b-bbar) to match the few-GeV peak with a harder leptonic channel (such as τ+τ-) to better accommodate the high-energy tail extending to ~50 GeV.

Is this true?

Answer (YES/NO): YES